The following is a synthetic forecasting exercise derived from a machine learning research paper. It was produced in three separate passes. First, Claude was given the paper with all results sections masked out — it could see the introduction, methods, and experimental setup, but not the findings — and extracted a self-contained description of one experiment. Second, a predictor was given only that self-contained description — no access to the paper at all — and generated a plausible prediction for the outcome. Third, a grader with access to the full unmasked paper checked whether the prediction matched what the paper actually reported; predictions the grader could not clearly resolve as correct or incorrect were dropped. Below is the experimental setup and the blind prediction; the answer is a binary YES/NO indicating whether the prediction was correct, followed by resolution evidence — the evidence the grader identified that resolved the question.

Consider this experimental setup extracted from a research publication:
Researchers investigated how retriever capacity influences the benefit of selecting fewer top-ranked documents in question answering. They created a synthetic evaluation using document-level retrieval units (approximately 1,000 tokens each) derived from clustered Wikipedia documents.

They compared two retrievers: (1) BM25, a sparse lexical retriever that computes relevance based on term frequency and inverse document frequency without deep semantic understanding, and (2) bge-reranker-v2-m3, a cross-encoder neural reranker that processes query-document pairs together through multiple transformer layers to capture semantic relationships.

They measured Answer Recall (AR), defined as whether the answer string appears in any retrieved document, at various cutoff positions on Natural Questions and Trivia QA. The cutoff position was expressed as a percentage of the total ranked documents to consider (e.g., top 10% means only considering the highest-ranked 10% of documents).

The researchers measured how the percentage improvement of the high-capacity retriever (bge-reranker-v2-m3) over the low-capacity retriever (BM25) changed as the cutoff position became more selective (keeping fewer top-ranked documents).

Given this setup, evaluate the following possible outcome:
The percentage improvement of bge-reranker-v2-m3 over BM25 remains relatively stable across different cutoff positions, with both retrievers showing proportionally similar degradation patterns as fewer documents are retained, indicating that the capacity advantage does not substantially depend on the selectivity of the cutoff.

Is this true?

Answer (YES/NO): NO